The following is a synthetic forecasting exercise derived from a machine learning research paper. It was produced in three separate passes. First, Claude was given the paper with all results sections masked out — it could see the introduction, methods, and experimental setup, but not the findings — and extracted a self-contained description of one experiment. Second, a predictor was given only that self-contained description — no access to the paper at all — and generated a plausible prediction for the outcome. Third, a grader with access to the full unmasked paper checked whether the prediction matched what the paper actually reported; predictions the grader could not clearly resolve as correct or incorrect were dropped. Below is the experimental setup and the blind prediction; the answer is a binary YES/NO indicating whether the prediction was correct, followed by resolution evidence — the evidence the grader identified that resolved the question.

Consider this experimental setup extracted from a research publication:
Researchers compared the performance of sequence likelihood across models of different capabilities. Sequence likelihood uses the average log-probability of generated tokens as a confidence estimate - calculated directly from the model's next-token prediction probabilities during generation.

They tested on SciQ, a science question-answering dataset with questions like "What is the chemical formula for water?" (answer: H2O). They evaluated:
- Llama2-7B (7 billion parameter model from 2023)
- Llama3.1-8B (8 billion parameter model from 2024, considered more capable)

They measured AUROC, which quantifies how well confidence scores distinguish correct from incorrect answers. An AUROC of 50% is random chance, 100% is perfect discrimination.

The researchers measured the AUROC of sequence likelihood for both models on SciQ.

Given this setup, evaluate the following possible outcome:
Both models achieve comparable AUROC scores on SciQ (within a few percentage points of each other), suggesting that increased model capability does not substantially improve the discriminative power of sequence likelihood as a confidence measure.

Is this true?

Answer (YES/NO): NO